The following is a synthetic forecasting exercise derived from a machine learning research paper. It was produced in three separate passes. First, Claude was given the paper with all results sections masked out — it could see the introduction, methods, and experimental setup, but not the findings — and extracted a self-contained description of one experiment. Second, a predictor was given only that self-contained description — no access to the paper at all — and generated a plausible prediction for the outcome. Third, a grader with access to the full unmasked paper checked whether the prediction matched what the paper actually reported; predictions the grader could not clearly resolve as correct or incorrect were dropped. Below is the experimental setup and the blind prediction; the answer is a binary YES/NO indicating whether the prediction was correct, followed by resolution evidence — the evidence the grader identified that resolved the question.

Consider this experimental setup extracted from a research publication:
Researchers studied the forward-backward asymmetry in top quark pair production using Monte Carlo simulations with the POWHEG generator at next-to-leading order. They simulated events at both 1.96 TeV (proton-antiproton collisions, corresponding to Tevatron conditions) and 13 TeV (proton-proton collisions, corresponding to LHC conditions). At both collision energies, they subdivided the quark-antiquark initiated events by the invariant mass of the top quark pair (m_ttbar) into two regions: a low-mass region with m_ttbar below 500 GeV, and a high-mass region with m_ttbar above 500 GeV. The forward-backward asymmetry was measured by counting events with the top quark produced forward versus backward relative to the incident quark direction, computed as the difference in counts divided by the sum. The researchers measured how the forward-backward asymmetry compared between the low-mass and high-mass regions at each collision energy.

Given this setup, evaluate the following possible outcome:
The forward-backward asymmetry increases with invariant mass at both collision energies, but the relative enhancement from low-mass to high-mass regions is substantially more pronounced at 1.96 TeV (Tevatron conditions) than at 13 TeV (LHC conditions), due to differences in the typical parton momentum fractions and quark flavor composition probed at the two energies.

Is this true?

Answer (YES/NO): NO